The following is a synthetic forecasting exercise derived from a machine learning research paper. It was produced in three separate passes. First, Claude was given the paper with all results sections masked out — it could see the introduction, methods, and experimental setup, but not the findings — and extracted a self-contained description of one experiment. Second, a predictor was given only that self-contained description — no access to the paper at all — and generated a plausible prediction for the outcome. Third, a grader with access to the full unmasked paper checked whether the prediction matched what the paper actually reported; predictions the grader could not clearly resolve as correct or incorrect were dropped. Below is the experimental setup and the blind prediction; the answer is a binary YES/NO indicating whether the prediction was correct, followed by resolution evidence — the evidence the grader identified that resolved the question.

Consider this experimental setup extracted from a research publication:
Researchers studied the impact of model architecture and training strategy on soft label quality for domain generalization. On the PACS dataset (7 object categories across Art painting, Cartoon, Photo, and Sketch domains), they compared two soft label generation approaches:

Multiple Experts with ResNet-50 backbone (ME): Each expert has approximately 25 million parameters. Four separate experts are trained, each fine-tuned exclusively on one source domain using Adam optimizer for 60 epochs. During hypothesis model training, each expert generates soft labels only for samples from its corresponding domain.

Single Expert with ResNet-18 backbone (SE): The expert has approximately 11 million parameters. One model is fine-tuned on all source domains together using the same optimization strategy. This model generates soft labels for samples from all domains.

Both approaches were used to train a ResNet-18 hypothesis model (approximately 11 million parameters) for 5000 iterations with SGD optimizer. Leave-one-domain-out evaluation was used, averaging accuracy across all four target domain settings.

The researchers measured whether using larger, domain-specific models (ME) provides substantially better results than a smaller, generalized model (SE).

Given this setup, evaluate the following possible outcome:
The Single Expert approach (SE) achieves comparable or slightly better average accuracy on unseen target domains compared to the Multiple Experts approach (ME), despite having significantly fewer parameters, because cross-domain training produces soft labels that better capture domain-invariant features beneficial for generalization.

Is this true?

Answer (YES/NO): NO